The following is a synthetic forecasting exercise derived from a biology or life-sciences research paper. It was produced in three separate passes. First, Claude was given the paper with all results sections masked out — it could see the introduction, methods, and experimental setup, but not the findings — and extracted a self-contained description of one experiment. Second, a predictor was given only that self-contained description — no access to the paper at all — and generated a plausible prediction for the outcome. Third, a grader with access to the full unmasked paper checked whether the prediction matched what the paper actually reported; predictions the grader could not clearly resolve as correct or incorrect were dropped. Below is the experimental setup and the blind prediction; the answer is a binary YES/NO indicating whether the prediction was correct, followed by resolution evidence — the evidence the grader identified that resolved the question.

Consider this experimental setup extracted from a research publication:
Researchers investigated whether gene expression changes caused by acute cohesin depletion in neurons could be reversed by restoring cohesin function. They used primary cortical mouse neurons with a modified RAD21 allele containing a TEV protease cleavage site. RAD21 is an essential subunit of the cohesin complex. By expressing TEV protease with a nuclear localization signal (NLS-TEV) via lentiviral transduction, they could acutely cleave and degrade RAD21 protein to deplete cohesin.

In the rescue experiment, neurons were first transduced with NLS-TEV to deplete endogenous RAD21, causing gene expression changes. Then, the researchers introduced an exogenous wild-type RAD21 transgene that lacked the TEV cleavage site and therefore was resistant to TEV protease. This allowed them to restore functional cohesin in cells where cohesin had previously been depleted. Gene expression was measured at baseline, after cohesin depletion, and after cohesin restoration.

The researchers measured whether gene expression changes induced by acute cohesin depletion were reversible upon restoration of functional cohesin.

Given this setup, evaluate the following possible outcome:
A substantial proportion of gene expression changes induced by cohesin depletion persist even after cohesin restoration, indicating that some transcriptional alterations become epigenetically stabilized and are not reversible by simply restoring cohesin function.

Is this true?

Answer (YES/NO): NO